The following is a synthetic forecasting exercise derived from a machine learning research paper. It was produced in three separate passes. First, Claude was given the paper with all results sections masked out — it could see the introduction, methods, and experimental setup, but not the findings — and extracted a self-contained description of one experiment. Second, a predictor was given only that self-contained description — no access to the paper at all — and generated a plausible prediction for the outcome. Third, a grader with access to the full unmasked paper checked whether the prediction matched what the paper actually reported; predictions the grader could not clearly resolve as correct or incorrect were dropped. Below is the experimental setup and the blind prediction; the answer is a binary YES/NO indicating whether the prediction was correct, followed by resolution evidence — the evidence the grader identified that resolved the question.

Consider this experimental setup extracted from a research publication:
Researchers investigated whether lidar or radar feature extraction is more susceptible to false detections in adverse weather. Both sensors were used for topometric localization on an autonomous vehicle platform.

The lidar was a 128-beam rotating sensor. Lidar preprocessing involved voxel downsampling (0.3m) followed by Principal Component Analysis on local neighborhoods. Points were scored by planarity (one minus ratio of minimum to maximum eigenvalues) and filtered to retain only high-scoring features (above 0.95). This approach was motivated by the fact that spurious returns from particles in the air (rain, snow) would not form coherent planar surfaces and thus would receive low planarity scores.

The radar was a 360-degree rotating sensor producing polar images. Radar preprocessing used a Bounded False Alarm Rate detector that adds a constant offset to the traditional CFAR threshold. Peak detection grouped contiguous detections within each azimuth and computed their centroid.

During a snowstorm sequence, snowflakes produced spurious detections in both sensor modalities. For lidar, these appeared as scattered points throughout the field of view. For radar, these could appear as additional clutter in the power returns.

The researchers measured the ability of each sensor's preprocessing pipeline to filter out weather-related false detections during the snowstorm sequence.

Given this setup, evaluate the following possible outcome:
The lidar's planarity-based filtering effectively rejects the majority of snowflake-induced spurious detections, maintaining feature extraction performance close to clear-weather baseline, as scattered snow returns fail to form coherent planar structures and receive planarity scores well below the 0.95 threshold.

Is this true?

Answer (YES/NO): YES